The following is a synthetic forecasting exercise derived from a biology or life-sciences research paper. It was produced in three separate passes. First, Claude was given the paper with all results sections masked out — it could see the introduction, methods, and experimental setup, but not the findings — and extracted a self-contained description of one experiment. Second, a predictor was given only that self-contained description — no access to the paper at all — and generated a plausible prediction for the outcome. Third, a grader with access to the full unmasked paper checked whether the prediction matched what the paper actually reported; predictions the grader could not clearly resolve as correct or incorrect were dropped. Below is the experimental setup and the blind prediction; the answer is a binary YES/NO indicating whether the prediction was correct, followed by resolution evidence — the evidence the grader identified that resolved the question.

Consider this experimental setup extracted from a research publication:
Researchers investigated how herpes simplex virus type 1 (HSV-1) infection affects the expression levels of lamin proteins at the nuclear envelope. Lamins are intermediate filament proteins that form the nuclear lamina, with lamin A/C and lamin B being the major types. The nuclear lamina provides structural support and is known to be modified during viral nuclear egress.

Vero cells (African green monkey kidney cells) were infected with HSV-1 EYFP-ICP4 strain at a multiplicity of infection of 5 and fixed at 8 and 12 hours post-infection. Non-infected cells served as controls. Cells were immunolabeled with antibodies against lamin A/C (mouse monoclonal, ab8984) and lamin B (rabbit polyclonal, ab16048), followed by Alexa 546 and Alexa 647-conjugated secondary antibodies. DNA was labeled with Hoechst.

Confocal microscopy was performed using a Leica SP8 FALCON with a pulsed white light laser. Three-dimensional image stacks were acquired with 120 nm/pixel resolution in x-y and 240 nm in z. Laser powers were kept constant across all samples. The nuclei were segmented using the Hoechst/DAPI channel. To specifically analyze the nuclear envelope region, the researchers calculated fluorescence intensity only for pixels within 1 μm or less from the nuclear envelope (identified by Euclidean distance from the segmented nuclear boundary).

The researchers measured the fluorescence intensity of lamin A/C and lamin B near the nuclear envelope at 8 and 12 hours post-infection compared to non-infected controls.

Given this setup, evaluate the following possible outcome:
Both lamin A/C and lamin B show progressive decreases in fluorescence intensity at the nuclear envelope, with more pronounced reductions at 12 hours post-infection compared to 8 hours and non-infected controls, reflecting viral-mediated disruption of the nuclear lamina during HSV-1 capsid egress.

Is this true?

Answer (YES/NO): NO